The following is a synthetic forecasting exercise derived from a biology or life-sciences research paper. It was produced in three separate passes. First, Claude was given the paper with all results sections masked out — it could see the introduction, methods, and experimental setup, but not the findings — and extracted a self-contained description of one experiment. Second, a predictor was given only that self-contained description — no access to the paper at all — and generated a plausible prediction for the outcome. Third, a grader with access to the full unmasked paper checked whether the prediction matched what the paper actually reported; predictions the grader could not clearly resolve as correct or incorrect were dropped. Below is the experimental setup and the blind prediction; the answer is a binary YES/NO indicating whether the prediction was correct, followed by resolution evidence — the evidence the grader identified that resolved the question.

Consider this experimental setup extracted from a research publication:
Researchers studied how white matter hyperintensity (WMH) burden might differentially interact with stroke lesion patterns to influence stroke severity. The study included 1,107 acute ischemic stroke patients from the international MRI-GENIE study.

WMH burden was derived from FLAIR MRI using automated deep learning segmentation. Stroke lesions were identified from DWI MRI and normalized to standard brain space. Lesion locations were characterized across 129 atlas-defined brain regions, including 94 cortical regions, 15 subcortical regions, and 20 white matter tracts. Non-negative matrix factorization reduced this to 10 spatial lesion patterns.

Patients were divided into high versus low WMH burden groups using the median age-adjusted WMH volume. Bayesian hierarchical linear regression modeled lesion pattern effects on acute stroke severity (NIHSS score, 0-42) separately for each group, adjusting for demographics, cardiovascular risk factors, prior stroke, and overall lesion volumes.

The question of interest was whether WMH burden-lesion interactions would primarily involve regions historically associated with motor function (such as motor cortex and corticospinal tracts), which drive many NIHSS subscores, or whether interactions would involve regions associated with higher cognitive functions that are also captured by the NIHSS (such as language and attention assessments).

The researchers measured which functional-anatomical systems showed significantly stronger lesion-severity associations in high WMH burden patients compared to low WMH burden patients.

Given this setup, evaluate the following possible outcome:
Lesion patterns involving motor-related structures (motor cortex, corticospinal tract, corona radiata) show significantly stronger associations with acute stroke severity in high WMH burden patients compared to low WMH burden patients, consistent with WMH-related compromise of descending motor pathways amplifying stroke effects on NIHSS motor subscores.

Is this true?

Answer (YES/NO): NO